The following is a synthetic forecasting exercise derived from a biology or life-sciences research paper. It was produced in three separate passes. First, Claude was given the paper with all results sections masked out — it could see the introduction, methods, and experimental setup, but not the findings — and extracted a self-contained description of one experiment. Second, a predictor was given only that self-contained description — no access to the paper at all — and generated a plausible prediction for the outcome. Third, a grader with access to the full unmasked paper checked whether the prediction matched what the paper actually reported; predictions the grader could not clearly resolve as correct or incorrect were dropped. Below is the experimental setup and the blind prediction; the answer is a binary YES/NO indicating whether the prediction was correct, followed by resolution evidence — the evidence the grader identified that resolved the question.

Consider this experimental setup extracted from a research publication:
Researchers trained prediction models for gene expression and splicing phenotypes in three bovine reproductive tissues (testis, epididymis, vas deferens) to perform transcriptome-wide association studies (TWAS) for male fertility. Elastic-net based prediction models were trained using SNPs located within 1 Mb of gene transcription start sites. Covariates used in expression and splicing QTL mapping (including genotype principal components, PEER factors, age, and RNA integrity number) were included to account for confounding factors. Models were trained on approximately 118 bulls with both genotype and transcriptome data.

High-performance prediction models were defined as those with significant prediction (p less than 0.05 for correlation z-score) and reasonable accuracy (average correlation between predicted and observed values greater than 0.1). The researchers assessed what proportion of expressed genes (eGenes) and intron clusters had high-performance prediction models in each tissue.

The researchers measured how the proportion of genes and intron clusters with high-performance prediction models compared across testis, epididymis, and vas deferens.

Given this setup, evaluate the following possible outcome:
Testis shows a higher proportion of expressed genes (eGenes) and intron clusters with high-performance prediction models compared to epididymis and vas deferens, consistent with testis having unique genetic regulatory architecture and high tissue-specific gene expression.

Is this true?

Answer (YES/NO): NO